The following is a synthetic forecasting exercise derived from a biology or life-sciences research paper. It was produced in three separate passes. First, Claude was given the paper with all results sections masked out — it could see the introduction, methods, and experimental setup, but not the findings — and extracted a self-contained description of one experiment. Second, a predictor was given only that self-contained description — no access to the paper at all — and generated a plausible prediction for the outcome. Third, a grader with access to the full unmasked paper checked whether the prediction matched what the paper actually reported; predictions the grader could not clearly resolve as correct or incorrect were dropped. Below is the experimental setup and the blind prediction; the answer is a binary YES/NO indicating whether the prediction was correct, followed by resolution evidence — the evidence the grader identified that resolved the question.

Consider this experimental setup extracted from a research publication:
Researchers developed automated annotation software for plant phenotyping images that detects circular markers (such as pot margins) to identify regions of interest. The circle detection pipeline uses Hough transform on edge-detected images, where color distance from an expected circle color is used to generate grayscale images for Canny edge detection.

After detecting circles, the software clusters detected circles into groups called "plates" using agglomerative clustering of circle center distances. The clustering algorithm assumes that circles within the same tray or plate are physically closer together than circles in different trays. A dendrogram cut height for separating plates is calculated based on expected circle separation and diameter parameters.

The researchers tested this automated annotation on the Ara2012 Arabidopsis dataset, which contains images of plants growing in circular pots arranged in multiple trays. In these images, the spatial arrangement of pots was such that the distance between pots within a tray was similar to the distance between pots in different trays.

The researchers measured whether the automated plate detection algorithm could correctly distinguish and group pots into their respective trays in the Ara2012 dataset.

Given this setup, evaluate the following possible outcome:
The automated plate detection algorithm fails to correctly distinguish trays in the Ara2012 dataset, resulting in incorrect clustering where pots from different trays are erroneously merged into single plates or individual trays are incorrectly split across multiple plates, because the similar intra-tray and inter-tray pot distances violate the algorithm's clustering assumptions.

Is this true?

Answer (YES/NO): YES